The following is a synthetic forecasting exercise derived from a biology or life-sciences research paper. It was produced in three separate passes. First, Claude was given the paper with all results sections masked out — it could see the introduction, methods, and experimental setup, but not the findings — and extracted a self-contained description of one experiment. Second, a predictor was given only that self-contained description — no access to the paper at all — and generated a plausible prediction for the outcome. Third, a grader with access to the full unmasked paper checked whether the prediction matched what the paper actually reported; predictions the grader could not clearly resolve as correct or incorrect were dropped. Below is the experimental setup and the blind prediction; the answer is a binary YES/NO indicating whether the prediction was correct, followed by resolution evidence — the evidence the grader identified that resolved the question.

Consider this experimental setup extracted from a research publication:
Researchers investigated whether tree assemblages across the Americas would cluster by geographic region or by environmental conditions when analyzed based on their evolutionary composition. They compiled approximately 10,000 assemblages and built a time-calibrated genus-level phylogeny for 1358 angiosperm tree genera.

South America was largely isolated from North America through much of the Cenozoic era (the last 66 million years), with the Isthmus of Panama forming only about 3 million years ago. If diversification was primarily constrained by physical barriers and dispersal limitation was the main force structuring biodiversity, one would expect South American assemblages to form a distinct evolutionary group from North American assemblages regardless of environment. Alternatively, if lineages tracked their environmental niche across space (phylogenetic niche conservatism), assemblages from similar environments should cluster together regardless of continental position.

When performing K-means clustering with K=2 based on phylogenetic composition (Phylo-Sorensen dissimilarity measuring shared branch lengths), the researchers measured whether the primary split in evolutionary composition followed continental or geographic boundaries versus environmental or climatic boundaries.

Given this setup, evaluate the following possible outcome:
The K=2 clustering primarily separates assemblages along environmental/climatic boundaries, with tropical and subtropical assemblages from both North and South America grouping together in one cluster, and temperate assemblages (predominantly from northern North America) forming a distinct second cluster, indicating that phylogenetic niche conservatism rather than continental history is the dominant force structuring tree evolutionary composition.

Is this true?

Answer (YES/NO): YES